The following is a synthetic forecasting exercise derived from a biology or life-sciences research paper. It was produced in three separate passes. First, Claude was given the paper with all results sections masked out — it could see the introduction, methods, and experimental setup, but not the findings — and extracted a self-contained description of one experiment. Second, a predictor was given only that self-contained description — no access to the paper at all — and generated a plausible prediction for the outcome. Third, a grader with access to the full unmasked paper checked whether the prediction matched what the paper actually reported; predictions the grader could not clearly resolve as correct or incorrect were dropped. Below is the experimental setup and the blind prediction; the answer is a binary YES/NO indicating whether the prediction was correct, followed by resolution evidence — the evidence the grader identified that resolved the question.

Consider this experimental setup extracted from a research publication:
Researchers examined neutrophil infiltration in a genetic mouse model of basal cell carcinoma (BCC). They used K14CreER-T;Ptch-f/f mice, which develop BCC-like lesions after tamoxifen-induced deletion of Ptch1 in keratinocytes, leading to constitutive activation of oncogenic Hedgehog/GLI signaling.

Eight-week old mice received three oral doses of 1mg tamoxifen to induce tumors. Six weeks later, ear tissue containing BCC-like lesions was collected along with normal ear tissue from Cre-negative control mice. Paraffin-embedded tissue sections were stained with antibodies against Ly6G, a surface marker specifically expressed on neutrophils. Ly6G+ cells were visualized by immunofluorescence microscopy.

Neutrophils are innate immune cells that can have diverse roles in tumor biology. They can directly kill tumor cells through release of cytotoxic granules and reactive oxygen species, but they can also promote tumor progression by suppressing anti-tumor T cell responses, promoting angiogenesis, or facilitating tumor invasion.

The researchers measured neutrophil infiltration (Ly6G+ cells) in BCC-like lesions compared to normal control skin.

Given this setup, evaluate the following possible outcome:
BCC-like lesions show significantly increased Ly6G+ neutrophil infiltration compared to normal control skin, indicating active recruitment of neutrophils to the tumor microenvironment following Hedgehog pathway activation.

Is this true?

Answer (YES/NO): YES